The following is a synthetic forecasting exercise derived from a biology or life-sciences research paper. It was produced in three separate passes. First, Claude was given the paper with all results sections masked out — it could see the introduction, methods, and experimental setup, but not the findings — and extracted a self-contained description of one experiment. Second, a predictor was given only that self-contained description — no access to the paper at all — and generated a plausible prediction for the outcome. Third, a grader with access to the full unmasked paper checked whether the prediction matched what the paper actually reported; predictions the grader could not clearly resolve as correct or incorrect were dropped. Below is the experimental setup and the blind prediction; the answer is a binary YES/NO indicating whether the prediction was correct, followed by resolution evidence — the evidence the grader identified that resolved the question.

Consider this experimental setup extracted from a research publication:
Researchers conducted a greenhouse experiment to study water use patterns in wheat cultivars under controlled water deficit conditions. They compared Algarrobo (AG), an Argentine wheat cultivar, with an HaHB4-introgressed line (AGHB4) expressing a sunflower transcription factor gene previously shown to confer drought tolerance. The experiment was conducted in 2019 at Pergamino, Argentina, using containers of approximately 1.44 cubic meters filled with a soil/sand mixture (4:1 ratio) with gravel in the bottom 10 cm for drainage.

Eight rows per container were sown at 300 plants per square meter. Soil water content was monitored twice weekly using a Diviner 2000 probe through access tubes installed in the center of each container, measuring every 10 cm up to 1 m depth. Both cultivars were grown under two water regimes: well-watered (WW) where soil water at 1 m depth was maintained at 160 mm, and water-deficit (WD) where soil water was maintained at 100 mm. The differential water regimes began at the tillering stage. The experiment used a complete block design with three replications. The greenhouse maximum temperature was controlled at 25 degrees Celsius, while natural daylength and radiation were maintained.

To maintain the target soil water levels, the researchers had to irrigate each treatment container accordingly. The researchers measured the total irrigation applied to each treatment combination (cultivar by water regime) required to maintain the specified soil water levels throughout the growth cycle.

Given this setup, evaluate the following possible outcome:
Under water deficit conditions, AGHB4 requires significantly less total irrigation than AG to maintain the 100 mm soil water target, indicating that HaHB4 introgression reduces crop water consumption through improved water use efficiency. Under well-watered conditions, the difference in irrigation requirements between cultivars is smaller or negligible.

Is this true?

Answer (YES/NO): NO